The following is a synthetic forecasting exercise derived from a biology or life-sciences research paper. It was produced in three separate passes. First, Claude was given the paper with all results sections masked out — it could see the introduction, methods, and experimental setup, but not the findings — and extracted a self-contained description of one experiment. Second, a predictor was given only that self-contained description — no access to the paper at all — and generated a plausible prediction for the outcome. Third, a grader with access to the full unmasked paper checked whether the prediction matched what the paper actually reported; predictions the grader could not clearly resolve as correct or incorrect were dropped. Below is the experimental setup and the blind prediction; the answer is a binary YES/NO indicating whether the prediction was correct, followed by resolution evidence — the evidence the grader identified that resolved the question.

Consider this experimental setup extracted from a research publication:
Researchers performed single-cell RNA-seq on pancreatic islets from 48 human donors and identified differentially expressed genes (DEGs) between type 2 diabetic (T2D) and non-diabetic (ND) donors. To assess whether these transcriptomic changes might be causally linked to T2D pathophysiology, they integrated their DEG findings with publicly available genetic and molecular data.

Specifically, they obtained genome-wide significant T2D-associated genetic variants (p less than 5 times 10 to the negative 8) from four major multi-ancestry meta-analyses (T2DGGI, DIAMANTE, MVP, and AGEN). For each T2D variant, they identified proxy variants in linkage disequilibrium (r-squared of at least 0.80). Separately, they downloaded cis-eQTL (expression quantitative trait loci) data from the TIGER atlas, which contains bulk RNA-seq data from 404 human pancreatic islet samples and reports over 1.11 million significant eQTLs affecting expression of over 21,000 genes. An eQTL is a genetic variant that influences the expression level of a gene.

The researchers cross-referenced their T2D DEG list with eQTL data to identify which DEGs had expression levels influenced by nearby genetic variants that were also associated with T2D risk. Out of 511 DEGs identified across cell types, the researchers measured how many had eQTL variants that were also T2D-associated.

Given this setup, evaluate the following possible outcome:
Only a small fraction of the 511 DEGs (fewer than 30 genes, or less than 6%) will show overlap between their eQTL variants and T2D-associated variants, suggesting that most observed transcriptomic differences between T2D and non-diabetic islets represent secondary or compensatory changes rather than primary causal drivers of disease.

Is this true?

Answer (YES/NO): NO